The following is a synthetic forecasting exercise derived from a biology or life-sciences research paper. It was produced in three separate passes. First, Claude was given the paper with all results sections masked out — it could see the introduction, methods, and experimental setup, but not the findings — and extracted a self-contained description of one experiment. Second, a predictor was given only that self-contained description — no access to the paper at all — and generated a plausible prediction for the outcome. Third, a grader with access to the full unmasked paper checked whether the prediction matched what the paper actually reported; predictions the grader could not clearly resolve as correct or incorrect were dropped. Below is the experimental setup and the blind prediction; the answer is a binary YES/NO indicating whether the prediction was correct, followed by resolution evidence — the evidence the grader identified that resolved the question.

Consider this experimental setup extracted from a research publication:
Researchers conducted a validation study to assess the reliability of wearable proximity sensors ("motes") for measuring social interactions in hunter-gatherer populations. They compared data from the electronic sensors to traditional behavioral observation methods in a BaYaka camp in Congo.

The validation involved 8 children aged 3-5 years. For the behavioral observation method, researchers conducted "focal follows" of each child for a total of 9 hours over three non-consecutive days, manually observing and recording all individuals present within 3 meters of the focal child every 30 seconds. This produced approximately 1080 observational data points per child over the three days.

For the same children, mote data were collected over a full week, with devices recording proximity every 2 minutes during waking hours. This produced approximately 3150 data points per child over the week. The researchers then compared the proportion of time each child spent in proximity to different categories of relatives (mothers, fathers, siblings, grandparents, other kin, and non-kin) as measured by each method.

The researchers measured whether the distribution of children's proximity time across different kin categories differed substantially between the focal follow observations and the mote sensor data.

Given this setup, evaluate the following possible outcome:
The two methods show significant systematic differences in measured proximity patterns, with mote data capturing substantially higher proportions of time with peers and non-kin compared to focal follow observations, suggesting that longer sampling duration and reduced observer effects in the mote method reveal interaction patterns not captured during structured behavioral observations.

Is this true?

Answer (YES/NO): NO